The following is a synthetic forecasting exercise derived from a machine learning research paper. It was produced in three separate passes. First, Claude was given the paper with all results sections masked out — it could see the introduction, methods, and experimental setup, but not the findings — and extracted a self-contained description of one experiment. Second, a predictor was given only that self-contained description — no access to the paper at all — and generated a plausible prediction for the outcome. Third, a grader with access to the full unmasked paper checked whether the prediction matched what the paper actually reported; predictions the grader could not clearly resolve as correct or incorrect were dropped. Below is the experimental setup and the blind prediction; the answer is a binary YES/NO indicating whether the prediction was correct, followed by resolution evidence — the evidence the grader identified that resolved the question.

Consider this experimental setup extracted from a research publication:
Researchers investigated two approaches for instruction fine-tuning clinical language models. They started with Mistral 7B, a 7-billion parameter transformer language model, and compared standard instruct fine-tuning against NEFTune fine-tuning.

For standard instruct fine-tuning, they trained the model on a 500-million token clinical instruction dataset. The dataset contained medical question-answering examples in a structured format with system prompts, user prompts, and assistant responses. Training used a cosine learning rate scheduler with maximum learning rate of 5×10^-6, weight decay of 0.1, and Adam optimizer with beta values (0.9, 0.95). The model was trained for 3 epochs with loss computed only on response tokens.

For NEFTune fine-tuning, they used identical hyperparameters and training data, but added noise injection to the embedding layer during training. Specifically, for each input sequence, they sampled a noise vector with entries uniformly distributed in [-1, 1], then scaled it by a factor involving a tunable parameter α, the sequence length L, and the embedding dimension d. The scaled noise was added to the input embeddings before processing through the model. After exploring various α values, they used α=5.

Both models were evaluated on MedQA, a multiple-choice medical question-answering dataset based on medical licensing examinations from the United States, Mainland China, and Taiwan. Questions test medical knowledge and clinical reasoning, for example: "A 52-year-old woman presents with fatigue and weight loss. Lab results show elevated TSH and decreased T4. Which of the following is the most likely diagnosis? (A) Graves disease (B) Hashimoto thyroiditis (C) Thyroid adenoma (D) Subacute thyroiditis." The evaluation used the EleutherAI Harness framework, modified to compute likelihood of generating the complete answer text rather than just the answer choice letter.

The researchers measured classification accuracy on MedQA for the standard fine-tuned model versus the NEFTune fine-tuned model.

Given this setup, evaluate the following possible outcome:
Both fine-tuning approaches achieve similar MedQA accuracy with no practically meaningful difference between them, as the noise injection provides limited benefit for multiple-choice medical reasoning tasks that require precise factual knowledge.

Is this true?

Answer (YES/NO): NO